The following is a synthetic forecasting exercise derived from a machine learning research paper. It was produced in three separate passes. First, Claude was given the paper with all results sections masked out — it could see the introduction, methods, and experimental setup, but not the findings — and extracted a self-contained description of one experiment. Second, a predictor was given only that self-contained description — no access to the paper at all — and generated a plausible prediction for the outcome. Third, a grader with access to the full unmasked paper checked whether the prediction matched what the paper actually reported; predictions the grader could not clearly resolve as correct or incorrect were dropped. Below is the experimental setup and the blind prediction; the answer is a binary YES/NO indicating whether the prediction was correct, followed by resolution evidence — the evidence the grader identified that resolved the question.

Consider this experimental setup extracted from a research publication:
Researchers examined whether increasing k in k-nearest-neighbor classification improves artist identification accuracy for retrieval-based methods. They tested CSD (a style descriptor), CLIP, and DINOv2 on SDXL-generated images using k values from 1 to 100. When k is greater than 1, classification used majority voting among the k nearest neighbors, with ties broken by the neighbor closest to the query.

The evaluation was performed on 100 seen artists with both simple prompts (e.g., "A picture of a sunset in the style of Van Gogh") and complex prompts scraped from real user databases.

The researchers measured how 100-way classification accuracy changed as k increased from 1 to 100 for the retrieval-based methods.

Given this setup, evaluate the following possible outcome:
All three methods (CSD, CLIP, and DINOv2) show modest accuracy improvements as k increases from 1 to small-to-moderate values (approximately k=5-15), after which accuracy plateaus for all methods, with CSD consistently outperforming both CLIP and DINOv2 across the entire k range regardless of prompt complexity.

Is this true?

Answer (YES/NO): NO